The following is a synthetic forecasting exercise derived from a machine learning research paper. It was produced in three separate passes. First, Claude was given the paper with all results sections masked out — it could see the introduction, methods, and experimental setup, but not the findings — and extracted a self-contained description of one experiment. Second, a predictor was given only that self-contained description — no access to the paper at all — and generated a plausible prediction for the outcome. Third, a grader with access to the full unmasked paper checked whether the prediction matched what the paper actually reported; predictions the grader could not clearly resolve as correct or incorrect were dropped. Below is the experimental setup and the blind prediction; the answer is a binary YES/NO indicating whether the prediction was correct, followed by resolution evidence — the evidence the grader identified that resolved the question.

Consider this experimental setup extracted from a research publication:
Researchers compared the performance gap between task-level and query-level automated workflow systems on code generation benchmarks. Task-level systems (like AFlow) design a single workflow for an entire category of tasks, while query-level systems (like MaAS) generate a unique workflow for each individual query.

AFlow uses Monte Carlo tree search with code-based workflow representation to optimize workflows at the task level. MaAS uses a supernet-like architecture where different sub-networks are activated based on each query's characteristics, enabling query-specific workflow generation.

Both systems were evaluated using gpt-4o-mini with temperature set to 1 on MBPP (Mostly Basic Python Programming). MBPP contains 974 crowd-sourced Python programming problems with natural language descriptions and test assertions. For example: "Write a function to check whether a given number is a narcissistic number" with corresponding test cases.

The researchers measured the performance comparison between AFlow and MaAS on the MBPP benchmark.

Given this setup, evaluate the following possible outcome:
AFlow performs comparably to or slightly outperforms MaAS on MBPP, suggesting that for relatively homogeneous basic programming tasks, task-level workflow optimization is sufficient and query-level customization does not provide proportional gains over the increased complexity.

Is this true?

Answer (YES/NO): NO